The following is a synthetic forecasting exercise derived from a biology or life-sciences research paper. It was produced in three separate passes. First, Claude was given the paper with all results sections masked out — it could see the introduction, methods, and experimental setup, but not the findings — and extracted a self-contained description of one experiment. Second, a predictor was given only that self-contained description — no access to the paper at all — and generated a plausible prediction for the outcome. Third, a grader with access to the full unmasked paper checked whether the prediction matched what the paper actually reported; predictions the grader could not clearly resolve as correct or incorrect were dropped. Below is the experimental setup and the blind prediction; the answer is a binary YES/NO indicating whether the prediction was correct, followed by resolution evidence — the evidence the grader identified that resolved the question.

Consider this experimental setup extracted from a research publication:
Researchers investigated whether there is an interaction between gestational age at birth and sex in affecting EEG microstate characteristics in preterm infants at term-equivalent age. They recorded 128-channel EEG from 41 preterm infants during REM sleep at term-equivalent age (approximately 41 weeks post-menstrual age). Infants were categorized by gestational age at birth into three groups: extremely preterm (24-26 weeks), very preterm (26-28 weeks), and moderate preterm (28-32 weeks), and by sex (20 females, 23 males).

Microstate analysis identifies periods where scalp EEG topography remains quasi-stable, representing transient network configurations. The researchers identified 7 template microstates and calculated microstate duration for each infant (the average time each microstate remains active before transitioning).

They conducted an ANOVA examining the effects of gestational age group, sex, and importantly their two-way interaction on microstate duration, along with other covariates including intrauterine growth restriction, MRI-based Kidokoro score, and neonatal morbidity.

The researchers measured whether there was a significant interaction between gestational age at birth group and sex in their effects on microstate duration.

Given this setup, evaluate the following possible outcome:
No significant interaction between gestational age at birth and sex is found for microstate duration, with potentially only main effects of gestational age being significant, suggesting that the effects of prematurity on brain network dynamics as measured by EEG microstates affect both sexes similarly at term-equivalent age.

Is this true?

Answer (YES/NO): NO